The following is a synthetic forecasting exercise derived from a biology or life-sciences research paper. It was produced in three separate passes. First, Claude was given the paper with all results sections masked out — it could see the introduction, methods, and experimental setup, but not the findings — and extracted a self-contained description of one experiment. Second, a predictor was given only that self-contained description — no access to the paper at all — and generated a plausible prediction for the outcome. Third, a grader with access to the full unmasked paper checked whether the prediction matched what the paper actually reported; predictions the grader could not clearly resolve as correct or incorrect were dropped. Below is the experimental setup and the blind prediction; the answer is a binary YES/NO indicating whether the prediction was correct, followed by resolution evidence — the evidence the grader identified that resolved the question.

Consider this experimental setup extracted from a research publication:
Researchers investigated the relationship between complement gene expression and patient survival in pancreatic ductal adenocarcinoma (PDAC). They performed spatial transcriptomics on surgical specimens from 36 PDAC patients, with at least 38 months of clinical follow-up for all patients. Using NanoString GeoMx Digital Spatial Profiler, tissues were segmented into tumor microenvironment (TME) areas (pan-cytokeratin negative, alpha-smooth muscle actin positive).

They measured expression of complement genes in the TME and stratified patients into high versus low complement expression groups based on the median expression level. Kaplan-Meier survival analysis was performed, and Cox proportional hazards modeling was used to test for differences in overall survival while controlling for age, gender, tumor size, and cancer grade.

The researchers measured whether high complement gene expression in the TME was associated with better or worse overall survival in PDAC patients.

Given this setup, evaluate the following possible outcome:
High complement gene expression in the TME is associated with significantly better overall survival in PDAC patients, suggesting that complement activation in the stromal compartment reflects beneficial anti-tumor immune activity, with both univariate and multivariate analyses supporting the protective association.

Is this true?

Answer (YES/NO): YES